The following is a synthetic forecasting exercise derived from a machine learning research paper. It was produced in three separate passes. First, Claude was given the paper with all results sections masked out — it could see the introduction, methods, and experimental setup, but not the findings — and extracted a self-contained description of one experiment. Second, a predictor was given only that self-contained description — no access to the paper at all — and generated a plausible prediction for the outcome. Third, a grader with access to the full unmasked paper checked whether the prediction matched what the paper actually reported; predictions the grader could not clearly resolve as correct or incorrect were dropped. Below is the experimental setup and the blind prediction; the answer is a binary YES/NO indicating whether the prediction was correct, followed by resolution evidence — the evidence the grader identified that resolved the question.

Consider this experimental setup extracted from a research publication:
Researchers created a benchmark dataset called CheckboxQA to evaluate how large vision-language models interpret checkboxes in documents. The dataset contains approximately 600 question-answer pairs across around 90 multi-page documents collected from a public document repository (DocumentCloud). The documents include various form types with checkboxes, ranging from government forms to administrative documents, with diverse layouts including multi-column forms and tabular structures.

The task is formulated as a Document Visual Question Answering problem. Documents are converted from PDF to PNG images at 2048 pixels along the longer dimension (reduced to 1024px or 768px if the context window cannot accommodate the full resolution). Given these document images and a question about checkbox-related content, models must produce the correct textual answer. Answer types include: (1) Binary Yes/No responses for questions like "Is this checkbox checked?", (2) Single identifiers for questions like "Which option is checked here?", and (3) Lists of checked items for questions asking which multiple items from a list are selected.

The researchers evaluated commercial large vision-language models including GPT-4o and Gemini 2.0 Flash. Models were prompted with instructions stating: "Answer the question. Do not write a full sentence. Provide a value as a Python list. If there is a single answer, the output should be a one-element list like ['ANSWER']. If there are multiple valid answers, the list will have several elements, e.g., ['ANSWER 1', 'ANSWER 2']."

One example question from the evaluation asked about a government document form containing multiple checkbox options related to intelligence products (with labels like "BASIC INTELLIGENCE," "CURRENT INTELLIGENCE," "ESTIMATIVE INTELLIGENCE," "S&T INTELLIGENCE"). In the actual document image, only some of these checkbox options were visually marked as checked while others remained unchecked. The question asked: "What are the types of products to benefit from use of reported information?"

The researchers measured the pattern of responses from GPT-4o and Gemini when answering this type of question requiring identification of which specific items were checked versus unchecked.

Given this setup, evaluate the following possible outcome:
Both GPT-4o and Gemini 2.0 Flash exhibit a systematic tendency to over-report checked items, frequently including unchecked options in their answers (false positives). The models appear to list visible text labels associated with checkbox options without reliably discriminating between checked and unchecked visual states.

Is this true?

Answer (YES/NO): YES